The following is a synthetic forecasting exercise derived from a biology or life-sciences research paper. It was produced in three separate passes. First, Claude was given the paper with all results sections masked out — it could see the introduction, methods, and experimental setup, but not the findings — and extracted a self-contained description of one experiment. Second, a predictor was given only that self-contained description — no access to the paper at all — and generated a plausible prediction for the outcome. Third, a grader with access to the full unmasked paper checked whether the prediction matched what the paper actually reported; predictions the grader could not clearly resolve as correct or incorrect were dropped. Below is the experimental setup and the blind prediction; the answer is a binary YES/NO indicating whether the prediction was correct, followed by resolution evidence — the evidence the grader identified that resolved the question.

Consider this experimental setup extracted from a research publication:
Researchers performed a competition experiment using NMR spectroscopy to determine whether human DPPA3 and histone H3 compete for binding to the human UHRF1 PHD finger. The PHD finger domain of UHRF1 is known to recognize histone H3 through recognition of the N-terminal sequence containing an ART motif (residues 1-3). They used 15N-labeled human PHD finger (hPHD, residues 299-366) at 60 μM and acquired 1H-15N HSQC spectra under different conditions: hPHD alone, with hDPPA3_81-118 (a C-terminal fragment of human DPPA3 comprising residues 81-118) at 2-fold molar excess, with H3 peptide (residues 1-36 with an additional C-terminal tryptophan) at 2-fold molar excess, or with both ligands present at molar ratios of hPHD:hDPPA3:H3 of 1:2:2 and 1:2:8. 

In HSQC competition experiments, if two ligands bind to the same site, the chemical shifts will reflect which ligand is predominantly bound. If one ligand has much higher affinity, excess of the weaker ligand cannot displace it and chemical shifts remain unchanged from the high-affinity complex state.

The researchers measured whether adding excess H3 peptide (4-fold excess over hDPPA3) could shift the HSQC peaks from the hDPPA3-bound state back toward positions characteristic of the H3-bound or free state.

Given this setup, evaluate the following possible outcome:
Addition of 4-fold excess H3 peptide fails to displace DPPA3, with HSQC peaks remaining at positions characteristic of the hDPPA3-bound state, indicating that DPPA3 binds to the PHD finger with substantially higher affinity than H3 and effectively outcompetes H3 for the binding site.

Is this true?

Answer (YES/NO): NO